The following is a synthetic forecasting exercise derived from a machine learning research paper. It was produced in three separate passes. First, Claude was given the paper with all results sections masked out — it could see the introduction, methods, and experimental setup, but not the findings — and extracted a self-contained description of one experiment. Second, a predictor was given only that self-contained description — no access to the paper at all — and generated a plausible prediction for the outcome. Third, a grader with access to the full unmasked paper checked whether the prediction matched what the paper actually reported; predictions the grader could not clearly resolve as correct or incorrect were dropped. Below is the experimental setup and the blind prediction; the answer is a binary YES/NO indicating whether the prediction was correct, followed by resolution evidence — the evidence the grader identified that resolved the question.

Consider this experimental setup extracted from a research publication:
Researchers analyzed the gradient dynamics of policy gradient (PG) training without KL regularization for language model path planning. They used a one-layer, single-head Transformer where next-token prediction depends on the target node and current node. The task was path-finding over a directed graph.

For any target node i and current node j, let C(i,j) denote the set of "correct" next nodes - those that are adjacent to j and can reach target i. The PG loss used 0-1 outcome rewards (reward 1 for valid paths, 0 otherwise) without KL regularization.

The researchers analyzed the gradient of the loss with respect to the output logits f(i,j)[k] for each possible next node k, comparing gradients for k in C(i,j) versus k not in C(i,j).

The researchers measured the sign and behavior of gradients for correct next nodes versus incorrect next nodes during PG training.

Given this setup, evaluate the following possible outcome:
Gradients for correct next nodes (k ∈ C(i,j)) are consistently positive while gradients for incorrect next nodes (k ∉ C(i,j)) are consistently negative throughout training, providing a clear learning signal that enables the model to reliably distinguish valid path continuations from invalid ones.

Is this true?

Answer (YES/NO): NO